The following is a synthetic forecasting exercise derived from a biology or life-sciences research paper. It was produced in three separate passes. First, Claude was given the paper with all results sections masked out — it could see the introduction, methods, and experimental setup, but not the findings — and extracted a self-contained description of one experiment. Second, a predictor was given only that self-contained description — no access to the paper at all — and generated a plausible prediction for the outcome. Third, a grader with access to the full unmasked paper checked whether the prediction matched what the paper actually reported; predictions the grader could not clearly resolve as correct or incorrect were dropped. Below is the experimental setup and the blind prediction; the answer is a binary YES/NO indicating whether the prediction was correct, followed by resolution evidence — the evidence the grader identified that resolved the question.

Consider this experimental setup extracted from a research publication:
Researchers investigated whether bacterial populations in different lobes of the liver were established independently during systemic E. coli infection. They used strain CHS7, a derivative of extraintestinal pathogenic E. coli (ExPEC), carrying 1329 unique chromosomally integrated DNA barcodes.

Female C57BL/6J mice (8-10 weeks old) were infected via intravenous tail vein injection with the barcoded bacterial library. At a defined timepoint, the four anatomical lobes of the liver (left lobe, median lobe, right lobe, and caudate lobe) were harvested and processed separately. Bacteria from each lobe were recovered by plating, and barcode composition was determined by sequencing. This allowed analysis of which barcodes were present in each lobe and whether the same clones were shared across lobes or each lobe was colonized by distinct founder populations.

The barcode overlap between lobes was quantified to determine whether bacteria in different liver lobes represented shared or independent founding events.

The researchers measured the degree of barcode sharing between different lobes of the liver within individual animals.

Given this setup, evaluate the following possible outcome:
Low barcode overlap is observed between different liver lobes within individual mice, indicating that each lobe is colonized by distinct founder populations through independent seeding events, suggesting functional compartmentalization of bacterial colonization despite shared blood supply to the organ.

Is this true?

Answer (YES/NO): YES